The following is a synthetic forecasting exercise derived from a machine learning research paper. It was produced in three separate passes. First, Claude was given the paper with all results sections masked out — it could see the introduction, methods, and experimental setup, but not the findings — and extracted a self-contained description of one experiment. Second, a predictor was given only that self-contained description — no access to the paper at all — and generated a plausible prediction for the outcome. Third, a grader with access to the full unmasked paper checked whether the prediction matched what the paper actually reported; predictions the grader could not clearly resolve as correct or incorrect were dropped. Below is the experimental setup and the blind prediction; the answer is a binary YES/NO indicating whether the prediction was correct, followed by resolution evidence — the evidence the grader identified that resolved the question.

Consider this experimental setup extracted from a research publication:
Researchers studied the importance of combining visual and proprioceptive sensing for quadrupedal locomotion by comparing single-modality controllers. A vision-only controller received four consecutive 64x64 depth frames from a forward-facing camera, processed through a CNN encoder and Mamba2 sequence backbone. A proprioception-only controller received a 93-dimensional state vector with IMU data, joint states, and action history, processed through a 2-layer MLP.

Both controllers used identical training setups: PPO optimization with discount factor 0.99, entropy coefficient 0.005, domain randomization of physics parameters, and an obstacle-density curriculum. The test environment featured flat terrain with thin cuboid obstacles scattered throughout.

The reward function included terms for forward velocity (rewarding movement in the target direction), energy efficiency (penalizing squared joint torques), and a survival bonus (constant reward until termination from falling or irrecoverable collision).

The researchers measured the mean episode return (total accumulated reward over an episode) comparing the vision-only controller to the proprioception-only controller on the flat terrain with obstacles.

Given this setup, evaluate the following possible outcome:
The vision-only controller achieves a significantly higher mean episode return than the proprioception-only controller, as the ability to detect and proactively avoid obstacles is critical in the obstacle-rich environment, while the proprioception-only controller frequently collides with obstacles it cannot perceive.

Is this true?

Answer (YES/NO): NO